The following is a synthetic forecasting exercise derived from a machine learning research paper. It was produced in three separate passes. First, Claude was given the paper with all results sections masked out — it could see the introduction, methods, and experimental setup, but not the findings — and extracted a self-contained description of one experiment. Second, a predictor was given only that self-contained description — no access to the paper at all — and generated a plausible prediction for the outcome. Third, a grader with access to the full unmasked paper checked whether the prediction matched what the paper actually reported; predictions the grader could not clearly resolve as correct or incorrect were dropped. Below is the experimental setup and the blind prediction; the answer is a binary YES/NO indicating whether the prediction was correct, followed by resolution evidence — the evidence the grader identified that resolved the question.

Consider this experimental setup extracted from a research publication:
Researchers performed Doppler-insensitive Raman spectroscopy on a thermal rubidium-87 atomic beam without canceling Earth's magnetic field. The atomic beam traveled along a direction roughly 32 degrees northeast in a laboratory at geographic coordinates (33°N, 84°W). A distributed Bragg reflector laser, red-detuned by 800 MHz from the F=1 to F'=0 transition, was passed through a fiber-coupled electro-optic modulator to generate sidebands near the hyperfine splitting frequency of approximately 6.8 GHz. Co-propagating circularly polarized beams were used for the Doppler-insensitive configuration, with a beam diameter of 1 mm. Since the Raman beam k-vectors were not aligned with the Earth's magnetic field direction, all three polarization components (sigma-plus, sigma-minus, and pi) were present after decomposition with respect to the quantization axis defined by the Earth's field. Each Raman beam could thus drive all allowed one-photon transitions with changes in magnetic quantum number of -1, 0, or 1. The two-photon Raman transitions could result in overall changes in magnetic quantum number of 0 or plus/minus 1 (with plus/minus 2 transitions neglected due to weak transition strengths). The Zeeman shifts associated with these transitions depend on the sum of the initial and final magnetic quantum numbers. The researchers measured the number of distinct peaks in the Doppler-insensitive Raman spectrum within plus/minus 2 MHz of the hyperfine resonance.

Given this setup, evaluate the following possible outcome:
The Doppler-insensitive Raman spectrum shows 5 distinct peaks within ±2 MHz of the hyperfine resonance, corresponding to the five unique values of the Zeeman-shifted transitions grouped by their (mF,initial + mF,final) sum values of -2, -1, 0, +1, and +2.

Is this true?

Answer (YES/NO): NO